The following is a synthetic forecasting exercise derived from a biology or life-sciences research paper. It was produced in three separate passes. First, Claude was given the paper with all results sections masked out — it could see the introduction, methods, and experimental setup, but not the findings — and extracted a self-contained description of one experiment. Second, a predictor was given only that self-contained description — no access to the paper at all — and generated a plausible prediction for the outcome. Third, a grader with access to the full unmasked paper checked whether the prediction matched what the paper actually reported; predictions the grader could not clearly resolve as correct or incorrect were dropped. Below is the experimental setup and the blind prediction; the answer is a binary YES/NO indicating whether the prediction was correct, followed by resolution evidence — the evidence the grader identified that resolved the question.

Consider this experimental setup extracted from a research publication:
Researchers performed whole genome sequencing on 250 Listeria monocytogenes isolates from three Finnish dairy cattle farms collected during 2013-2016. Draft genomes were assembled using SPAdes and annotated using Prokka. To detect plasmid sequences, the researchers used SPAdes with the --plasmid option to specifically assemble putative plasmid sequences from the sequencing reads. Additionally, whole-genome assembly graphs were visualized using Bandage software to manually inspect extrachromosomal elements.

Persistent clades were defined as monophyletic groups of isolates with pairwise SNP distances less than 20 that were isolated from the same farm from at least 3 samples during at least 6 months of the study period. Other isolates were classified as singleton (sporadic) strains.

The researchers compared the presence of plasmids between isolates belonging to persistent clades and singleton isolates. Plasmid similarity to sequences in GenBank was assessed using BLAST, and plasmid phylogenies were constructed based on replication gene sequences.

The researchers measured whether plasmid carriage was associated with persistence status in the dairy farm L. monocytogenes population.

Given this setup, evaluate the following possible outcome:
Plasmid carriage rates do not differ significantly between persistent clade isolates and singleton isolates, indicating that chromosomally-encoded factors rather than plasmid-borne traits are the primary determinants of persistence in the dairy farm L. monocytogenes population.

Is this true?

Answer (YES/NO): NO